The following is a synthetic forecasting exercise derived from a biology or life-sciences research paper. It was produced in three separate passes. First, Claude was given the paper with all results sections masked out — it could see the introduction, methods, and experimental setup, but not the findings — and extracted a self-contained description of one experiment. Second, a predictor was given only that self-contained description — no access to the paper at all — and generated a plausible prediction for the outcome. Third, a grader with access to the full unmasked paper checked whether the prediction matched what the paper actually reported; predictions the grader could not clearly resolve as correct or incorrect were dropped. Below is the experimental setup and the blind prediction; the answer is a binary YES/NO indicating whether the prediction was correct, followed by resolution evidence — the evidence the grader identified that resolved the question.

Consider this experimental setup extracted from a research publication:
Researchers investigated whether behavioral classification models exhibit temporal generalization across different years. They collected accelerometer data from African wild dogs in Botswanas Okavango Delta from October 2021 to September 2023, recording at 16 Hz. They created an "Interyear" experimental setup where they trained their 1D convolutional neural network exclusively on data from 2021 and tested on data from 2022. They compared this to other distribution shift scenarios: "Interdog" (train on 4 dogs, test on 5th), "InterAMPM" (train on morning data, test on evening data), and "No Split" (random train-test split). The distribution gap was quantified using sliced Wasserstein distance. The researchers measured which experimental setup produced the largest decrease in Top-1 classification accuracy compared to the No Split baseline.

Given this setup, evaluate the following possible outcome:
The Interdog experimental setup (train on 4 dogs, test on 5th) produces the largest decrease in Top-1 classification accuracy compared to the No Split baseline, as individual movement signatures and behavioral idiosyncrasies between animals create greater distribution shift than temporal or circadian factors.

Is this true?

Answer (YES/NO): NO